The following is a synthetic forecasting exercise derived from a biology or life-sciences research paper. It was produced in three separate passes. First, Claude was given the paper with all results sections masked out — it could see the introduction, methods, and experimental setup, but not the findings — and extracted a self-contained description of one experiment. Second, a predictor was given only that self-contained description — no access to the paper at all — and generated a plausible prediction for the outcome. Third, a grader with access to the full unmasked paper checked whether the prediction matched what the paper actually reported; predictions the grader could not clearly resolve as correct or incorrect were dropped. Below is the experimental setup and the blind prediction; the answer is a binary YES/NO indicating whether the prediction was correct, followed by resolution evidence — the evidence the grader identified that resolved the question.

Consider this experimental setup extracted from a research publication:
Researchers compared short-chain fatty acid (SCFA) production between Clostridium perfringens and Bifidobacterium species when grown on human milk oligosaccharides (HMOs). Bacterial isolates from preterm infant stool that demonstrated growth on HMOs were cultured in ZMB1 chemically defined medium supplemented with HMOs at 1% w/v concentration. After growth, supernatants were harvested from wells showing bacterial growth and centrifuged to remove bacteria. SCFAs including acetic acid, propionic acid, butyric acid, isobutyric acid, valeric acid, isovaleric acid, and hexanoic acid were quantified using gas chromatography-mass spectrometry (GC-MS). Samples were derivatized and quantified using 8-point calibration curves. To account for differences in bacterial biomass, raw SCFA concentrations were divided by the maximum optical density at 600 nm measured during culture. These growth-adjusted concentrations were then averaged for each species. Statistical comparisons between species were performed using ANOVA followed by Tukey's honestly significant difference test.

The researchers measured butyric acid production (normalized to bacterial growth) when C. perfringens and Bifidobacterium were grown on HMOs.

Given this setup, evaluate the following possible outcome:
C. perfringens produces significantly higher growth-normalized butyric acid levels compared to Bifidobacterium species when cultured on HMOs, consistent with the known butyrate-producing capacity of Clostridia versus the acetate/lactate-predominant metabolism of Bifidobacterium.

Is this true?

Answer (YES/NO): YES